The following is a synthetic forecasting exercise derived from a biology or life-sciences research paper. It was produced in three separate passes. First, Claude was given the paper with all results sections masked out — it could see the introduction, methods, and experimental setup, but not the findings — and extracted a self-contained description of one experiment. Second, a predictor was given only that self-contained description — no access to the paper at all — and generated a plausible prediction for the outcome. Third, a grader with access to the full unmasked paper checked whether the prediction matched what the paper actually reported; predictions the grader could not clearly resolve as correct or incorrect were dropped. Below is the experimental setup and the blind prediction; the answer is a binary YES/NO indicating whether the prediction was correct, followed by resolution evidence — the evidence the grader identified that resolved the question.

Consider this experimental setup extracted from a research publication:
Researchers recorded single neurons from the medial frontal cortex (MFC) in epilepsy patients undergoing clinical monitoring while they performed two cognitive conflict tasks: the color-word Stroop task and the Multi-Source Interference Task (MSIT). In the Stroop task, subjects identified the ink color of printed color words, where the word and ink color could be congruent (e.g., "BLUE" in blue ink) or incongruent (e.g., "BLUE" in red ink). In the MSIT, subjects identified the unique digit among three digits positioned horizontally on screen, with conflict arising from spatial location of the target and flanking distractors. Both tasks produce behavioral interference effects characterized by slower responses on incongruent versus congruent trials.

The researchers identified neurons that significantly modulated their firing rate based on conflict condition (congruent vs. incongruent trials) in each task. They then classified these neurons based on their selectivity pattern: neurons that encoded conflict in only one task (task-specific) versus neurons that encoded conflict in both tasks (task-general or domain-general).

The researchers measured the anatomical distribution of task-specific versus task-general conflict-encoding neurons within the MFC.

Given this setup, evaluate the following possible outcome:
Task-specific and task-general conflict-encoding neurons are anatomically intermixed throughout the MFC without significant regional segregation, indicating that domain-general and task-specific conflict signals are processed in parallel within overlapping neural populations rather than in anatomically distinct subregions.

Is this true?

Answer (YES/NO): YES